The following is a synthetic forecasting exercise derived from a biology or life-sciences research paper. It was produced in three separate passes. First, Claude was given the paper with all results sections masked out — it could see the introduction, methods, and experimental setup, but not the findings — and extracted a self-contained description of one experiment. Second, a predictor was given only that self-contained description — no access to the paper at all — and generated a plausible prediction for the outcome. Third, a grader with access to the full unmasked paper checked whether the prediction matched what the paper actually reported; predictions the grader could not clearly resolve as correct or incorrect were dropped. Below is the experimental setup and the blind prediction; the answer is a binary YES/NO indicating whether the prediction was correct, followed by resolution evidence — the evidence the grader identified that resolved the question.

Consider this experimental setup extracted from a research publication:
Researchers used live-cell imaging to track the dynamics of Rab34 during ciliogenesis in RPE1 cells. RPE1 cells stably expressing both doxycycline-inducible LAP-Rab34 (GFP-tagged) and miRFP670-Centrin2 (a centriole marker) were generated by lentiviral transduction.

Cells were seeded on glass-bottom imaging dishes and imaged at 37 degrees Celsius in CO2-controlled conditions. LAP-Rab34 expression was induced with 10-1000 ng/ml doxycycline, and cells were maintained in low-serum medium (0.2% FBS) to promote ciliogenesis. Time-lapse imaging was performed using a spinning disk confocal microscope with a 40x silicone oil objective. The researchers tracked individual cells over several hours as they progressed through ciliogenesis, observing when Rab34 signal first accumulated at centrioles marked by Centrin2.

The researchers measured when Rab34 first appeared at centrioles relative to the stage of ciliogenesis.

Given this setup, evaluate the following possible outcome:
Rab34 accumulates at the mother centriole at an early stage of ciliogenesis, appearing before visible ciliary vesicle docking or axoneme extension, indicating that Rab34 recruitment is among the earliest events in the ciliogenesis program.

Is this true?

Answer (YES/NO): YES